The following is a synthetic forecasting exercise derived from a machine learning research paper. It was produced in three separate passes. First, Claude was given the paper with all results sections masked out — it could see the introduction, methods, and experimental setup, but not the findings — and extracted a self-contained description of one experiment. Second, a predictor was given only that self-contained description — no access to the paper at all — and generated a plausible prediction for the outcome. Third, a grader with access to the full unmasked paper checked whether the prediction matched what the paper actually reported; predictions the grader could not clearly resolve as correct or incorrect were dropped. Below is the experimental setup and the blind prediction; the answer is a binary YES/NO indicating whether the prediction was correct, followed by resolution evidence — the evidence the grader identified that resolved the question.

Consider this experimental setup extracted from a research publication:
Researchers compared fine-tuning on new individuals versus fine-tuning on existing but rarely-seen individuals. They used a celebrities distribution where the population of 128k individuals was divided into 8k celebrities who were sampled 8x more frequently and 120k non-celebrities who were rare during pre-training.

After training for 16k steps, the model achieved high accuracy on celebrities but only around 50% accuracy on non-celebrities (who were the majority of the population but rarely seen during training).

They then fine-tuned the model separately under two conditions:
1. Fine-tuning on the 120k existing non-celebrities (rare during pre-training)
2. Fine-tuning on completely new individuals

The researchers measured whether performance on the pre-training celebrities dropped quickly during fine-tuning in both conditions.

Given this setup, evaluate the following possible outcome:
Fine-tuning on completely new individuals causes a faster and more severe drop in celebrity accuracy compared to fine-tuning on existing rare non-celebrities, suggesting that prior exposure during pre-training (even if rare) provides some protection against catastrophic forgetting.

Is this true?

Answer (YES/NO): YES